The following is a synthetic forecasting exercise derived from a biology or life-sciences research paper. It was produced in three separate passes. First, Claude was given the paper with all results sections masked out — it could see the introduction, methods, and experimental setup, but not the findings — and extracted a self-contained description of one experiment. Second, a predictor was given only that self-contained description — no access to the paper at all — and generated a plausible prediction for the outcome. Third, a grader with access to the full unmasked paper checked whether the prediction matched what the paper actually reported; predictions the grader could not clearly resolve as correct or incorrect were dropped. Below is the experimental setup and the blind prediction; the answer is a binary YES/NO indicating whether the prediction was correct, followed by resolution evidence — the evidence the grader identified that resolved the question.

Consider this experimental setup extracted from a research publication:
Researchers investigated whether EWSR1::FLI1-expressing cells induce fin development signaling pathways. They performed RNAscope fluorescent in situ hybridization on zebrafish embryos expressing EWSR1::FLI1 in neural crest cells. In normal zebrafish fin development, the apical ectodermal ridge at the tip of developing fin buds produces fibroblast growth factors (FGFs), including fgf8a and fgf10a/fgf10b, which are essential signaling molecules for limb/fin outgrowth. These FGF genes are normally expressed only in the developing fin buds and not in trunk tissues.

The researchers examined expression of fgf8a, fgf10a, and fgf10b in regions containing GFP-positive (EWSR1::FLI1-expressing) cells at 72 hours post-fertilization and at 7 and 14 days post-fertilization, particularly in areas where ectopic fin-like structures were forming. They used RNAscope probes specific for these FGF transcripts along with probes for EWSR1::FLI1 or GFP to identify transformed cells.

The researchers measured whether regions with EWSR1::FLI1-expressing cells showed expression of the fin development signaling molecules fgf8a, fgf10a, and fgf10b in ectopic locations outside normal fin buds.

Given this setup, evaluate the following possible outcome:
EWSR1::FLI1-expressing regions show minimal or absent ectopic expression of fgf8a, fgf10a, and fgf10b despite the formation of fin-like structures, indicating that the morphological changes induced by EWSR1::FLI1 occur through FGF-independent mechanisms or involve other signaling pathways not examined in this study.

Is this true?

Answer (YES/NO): NO